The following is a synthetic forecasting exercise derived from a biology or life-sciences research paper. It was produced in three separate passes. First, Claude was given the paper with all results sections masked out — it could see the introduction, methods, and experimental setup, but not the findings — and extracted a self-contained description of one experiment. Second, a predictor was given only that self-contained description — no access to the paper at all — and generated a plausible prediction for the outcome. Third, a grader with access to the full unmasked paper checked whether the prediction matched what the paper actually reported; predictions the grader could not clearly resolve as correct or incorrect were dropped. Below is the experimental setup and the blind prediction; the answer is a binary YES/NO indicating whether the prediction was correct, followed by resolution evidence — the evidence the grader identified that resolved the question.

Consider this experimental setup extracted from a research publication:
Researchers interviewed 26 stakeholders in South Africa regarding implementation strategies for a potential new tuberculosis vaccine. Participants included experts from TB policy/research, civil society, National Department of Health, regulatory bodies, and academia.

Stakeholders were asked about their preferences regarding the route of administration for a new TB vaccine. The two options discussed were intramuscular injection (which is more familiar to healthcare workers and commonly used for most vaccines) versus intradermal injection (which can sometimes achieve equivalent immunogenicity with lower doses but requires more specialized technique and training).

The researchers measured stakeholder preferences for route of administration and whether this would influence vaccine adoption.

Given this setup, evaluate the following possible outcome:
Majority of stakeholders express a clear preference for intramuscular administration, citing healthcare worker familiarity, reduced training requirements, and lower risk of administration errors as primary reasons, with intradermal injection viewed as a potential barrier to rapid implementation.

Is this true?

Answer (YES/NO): NO